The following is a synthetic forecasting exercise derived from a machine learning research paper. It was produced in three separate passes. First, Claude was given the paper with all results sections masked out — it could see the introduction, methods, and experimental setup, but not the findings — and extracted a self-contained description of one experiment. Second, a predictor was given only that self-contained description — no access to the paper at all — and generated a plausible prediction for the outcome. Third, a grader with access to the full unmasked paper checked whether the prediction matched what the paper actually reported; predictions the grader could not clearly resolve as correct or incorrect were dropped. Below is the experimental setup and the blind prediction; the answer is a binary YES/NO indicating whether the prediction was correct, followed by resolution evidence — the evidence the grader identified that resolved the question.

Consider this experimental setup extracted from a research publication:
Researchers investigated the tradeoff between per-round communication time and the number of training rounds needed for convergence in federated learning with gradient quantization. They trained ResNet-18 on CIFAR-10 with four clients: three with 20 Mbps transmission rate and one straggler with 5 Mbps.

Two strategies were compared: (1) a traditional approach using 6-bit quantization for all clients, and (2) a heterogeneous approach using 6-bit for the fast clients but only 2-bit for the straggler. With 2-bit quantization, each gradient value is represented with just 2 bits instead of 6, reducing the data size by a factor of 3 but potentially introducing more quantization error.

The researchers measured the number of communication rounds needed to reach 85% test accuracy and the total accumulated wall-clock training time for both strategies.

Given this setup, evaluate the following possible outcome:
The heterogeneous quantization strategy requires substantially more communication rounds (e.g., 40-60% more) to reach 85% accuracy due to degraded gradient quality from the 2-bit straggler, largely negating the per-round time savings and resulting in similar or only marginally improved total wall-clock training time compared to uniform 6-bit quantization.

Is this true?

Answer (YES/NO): YES